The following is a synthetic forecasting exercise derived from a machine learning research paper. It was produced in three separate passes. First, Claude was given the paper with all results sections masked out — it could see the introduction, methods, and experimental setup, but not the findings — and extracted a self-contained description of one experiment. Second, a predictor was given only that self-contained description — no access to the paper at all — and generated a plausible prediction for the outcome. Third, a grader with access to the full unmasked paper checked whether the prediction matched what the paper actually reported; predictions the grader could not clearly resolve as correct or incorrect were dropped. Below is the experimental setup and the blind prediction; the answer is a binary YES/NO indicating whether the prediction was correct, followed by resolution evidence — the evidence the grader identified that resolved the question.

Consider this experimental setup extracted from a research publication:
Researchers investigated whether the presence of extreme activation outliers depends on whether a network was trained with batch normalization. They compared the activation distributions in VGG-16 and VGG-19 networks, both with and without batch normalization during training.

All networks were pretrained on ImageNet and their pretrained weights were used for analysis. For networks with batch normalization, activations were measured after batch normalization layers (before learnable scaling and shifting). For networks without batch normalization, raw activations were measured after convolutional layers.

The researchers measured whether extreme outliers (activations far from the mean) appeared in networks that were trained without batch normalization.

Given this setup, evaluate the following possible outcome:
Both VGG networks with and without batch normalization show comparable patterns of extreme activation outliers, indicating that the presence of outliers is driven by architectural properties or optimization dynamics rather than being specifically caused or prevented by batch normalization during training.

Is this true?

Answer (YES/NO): NO